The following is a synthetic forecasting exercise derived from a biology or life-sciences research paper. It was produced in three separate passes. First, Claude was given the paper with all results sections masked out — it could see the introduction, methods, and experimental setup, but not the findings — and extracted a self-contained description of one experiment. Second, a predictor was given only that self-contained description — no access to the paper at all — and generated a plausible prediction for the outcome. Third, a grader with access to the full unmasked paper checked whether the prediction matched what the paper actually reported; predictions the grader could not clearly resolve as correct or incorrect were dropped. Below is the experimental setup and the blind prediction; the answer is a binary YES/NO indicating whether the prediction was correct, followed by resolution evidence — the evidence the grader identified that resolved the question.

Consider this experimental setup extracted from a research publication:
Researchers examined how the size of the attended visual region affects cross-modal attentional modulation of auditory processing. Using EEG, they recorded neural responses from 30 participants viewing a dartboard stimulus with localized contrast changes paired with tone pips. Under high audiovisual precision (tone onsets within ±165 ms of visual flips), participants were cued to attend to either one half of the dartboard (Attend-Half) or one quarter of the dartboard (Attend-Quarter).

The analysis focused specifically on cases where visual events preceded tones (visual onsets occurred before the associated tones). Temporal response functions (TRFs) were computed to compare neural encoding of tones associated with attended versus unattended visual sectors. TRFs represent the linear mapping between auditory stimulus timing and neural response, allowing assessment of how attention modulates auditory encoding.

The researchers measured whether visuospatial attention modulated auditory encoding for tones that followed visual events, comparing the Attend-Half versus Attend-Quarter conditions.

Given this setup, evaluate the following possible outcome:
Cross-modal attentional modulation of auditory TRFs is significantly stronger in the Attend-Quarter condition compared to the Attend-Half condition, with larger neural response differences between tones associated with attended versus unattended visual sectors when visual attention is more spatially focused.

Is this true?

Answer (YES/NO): NO